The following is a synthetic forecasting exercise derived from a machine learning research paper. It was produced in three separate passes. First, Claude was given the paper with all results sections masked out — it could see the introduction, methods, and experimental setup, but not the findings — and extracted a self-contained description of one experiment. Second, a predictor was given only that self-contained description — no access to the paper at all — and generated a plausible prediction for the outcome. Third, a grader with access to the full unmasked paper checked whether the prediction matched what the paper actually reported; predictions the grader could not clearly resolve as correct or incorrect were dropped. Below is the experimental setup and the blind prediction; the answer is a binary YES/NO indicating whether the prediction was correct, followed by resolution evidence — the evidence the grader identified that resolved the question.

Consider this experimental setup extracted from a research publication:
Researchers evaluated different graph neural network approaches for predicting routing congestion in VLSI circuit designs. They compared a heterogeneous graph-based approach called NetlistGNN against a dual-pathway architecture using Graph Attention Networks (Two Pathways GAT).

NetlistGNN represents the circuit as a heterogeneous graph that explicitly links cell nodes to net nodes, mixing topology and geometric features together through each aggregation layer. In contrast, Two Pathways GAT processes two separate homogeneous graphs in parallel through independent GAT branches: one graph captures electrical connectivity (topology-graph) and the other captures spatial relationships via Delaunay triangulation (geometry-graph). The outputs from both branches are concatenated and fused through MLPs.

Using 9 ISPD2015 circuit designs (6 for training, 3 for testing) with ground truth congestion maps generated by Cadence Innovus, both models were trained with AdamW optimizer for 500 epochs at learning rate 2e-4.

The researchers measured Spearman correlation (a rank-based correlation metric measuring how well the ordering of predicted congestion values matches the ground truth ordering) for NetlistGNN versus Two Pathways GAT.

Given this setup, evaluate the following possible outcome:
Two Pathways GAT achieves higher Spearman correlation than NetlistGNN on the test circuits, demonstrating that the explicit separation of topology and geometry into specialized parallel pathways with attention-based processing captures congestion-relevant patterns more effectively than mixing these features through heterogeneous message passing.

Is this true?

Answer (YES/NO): YES